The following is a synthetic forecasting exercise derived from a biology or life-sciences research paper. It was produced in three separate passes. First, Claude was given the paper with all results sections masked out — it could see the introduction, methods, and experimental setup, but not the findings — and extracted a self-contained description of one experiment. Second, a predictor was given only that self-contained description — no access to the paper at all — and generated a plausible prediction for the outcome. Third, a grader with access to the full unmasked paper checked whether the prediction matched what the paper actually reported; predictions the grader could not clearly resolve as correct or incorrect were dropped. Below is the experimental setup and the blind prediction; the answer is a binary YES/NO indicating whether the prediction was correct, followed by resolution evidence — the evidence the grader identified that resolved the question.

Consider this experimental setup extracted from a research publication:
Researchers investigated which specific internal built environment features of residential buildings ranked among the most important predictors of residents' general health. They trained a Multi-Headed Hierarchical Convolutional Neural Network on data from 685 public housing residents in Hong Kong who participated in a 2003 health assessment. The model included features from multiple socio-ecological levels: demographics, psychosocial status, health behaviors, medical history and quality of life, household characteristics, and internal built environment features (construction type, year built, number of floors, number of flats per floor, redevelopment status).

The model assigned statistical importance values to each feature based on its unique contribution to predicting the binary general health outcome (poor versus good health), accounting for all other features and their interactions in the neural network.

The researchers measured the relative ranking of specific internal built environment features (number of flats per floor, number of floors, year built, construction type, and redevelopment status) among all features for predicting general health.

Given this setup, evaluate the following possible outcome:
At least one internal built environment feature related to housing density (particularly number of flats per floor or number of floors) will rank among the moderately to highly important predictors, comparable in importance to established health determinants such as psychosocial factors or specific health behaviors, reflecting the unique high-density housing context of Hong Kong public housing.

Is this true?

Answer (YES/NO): YES